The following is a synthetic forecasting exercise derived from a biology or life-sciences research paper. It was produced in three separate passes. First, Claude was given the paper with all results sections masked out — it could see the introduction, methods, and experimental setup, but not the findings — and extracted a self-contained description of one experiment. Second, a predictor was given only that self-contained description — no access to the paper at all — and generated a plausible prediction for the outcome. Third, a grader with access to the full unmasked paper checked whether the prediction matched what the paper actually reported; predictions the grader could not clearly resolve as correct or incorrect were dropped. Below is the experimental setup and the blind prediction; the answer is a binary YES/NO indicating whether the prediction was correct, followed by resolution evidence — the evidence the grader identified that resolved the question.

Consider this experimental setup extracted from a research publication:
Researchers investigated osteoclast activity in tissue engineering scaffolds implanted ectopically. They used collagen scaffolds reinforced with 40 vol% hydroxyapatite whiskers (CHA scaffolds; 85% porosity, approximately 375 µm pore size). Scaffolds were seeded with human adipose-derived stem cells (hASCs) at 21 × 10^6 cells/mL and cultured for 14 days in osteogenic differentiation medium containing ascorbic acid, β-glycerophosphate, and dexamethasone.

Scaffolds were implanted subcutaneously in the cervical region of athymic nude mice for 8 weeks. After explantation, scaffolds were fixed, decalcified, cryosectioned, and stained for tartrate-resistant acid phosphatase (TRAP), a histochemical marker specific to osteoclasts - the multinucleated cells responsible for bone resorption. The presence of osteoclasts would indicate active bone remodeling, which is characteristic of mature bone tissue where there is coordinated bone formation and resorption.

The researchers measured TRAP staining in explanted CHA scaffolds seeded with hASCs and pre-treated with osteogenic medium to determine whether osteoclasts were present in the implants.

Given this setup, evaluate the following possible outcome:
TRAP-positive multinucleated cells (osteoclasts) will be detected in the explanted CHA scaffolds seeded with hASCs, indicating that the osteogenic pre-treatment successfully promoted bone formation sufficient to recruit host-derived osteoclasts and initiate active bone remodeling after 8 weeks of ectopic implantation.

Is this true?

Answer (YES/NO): YES